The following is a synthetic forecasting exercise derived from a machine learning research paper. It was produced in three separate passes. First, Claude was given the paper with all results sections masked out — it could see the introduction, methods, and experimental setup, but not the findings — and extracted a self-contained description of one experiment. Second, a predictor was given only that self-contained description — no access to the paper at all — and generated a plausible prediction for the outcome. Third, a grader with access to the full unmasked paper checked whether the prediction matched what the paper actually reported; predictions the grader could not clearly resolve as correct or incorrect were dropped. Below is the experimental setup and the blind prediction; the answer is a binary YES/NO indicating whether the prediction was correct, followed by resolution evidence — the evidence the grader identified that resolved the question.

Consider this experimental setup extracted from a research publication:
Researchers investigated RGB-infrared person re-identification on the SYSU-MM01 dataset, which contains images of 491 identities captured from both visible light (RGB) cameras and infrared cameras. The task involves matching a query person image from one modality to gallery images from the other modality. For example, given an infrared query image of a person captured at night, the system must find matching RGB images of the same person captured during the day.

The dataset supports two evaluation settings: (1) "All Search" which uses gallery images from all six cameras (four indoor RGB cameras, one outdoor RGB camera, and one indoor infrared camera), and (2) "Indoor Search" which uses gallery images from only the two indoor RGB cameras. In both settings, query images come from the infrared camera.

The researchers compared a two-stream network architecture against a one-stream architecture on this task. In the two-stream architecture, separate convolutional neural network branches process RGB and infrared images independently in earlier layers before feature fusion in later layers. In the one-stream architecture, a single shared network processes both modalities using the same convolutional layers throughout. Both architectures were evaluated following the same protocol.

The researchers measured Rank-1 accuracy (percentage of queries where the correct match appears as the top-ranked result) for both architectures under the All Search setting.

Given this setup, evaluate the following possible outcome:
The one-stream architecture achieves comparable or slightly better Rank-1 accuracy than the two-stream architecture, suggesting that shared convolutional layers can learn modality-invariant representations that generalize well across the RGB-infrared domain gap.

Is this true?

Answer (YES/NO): YES